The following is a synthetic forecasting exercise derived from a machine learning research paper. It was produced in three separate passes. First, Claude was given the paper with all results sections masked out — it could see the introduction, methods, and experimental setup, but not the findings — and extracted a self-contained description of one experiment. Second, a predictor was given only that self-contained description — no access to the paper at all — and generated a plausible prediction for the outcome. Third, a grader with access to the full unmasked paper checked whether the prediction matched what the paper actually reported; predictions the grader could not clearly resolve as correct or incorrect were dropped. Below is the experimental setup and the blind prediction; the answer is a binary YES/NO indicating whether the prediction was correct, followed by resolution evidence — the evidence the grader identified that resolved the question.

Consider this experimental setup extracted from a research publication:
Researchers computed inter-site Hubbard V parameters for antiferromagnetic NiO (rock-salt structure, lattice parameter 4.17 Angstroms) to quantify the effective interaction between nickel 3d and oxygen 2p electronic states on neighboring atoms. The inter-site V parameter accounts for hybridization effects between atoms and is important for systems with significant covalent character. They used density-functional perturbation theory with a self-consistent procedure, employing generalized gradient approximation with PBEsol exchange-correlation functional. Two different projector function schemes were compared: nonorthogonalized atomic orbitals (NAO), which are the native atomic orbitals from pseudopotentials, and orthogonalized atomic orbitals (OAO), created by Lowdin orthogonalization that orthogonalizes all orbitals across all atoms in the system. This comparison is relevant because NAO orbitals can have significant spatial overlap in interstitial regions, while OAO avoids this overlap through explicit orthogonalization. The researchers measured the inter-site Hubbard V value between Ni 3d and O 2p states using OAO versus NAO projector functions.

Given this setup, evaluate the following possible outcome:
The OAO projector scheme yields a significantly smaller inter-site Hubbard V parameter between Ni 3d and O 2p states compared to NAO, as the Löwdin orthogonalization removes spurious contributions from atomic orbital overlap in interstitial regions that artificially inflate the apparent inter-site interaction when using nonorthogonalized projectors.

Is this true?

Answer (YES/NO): YES